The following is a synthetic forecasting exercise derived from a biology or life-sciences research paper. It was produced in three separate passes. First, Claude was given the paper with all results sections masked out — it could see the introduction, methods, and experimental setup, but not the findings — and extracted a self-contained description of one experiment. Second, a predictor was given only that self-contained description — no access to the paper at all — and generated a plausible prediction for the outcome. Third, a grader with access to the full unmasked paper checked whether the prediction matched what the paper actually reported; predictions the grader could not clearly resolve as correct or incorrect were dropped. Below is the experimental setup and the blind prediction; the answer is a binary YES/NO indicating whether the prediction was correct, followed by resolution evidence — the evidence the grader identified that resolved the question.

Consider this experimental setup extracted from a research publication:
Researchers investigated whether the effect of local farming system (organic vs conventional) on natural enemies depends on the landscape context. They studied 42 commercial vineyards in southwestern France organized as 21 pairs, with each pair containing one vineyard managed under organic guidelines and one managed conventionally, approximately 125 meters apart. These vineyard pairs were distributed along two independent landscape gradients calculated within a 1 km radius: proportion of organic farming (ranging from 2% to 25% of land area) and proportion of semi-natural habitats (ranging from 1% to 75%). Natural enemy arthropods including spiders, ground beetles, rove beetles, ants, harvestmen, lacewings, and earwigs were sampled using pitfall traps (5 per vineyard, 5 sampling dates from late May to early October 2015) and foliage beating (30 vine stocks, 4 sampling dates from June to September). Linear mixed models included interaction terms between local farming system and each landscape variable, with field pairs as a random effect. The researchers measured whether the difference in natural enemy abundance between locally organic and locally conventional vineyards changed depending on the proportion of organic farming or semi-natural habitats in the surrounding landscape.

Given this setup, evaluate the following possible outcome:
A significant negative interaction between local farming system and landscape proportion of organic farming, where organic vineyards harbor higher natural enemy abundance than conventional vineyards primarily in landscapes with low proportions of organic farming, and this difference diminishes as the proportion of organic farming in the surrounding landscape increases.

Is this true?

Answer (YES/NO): NO